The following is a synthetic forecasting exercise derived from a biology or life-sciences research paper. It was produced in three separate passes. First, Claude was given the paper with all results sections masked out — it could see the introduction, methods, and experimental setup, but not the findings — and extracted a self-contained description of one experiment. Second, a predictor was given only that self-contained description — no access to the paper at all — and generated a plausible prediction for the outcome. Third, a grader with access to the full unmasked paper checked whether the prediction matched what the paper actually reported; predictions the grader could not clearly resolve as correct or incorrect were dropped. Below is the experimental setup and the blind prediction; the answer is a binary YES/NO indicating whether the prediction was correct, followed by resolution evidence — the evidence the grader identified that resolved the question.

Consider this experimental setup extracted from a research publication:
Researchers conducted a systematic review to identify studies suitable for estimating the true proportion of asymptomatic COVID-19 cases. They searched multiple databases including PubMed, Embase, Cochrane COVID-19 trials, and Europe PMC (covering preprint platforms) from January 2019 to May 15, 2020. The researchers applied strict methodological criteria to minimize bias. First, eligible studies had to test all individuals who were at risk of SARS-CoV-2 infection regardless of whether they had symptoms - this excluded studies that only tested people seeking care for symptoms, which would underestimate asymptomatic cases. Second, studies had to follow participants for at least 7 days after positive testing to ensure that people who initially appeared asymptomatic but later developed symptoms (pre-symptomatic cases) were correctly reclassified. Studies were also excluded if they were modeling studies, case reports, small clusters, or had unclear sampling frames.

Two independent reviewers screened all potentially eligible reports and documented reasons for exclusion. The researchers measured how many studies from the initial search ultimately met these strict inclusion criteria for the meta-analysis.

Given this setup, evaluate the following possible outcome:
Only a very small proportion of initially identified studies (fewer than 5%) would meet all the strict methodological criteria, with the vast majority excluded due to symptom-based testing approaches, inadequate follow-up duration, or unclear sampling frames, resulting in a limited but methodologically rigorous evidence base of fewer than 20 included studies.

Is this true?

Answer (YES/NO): YES